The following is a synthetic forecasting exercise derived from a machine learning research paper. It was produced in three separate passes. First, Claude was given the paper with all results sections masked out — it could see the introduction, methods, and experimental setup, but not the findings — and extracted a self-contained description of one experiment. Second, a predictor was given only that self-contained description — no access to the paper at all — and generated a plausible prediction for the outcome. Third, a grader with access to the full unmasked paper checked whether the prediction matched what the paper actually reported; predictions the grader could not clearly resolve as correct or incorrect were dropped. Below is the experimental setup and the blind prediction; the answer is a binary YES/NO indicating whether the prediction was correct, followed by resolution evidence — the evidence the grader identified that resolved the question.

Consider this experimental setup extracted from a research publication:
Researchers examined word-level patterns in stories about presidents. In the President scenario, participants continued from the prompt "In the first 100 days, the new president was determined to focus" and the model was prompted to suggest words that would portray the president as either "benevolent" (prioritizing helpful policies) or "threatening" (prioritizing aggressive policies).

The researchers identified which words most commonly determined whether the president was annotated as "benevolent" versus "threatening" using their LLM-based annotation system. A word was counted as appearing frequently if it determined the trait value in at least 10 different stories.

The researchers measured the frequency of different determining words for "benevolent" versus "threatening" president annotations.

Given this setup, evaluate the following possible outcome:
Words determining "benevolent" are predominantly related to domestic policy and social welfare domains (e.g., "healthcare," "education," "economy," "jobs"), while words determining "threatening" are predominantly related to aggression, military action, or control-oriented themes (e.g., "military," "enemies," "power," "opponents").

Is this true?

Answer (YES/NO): NO